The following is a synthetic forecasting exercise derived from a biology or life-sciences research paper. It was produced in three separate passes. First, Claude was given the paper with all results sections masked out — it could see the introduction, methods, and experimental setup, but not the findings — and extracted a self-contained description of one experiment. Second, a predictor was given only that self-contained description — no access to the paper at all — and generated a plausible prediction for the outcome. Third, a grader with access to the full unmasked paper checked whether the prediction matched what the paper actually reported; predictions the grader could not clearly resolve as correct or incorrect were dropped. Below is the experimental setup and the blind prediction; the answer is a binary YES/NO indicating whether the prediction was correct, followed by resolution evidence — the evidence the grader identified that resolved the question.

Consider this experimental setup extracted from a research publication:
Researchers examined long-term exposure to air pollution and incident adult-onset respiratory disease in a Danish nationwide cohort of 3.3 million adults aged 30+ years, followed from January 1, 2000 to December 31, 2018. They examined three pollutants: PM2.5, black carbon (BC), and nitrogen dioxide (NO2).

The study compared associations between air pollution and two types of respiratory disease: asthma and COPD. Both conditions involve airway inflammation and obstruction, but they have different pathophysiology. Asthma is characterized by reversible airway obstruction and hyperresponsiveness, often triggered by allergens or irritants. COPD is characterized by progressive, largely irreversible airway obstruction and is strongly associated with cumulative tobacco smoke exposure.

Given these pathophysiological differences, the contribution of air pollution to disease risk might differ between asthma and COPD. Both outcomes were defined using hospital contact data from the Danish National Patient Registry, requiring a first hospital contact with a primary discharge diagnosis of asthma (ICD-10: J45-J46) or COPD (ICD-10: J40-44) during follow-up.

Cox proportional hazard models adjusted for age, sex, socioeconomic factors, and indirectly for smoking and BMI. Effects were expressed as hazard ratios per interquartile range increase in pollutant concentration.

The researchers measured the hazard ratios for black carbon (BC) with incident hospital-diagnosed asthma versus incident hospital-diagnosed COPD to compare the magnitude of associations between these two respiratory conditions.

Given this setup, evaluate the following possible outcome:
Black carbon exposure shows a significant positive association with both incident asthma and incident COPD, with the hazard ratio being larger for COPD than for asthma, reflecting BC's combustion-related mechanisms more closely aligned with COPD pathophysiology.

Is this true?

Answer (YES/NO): NO